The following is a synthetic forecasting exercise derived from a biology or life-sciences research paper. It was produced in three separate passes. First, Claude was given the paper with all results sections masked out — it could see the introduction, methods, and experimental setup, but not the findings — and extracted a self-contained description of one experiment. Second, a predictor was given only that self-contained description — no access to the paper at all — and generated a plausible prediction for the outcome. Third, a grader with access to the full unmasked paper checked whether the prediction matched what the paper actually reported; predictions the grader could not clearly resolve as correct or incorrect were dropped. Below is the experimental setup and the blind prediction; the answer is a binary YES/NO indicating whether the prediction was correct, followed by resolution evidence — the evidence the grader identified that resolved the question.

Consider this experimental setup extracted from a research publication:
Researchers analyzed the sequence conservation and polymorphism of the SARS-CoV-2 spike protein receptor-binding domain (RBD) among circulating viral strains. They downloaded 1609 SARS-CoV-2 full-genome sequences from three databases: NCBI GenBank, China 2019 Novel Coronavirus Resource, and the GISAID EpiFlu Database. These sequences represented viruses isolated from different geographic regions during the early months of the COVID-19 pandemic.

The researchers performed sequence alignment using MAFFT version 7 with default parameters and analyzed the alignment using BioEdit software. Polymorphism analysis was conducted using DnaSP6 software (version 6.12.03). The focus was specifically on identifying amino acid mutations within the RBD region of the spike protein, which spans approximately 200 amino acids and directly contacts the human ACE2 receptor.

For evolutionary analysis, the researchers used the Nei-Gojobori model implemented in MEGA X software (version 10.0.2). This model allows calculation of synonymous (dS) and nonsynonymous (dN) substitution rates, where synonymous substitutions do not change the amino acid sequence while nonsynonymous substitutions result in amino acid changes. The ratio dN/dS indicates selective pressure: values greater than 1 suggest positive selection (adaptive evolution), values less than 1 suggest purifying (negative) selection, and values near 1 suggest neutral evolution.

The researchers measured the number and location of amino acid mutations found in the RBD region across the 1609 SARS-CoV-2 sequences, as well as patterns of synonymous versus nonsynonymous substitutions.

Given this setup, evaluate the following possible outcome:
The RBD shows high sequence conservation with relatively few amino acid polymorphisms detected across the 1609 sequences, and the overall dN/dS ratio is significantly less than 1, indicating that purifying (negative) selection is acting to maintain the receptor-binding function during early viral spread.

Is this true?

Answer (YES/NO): NO